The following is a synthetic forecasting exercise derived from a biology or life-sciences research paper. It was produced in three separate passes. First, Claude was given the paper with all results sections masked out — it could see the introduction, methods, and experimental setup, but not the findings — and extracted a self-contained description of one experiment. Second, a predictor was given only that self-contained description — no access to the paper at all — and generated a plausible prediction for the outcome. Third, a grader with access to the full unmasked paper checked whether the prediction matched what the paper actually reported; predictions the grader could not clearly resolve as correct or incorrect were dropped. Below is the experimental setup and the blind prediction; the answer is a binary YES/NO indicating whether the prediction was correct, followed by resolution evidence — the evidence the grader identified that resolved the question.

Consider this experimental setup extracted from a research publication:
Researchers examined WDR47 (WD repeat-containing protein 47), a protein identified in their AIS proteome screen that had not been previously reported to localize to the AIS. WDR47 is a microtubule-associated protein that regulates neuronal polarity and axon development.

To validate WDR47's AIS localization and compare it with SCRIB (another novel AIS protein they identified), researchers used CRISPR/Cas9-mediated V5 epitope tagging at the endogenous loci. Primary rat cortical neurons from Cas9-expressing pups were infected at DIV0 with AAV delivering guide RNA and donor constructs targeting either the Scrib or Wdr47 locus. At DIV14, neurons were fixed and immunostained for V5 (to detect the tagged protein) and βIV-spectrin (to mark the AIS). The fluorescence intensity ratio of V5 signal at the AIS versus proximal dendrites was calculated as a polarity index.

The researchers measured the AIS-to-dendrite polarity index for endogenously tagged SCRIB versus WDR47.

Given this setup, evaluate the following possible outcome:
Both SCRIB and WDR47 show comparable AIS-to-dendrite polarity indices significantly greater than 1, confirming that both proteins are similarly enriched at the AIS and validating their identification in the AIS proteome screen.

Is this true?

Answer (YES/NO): NO